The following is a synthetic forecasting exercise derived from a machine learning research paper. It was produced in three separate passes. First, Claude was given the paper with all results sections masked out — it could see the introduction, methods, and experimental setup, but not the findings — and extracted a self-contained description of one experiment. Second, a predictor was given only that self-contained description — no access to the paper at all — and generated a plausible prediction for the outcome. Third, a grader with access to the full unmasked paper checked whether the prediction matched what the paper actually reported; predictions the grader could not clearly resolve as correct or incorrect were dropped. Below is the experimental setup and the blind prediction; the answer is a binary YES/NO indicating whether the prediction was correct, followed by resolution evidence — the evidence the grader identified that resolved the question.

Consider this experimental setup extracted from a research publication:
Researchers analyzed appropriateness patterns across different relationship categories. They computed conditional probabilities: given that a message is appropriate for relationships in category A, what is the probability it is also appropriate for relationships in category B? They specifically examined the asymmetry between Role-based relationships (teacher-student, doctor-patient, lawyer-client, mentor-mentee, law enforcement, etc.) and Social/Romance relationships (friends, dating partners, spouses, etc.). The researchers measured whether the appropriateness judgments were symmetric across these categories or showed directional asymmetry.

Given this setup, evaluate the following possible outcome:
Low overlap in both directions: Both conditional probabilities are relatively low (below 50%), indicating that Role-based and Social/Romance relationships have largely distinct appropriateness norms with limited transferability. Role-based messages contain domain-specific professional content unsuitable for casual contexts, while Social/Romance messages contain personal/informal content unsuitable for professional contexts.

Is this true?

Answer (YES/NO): NO